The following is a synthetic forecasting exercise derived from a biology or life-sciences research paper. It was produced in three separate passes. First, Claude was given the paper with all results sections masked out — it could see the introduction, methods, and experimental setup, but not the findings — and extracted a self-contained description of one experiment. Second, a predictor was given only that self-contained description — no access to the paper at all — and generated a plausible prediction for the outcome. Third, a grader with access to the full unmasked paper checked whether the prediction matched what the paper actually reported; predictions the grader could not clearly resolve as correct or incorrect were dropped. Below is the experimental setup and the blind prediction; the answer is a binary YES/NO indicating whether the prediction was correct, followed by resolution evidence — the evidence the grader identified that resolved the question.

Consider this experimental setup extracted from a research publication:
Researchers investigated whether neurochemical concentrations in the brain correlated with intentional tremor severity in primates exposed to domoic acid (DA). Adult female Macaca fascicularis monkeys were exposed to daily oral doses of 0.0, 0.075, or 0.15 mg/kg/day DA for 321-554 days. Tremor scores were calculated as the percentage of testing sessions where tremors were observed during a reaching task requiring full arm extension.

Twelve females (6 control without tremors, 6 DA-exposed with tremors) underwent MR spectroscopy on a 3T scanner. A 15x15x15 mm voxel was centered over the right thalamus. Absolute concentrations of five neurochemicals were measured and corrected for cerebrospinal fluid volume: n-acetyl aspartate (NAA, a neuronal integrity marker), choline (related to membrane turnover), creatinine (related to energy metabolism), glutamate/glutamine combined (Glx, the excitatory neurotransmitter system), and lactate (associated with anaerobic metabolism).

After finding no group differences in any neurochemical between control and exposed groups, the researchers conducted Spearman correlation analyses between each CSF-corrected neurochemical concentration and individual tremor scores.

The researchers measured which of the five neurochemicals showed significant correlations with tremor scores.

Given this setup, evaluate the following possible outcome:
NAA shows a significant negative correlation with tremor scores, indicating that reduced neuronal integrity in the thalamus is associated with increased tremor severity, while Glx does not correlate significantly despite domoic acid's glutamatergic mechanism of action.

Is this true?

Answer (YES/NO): NO